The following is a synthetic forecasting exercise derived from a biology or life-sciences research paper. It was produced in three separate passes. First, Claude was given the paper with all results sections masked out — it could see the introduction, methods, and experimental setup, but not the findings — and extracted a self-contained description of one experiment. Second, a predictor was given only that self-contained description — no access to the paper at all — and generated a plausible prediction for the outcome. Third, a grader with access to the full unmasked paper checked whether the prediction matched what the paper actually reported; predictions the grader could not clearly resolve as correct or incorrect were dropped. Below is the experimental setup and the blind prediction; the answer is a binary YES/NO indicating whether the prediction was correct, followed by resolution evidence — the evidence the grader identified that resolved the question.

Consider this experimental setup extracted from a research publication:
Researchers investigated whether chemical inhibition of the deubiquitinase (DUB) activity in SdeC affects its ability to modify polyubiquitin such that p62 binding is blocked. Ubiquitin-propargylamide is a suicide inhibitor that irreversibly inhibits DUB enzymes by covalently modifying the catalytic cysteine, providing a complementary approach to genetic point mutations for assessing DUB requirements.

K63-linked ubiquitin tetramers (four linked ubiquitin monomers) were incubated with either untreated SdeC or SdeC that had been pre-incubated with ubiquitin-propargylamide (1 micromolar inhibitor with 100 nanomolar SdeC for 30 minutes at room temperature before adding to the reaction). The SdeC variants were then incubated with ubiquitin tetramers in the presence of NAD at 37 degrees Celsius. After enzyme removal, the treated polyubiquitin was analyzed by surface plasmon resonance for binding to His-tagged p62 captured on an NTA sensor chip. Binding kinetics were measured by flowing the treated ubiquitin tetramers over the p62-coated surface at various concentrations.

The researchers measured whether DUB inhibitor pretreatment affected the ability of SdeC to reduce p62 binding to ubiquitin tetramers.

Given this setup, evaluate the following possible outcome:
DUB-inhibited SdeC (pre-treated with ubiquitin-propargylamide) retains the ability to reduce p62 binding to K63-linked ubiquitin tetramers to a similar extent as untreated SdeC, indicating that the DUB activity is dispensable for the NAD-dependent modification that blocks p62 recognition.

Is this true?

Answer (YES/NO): YES